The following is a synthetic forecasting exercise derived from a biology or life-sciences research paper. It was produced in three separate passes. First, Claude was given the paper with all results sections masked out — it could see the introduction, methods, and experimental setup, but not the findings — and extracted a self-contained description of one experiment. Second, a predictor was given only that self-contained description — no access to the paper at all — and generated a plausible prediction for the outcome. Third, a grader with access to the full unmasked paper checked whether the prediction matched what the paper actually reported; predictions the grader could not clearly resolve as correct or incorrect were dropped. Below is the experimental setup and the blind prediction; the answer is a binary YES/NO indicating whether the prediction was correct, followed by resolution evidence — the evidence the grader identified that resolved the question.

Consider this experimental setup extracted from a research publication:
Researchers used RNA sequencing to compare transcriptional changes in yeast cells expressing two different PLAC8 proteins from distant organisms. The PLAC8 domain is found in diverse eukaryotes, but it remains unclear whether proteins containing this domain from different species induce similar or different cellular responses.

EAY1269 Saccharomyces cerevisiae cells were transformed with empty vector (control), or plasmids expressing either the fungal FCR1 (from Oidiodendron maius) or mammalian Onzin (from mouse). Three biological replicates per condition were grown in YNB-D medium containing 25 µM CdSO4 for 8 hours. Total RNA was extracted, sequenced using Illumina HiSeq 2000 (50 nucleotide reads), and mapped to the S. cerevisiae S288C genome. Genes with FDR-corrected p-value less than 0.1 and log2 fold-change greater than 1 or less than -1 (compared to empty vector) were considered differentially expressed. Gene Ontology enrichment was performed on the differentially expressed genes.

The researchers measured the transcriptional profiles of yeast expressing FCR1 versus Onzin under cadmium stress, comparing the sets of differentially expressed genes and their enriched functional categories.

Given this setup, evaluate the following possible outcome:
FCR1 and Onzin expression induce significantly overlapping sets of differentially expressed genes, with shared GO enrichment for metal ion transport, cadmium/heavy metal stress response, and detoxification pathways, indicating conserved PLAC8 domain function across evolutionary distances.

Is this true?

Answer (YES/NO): NO